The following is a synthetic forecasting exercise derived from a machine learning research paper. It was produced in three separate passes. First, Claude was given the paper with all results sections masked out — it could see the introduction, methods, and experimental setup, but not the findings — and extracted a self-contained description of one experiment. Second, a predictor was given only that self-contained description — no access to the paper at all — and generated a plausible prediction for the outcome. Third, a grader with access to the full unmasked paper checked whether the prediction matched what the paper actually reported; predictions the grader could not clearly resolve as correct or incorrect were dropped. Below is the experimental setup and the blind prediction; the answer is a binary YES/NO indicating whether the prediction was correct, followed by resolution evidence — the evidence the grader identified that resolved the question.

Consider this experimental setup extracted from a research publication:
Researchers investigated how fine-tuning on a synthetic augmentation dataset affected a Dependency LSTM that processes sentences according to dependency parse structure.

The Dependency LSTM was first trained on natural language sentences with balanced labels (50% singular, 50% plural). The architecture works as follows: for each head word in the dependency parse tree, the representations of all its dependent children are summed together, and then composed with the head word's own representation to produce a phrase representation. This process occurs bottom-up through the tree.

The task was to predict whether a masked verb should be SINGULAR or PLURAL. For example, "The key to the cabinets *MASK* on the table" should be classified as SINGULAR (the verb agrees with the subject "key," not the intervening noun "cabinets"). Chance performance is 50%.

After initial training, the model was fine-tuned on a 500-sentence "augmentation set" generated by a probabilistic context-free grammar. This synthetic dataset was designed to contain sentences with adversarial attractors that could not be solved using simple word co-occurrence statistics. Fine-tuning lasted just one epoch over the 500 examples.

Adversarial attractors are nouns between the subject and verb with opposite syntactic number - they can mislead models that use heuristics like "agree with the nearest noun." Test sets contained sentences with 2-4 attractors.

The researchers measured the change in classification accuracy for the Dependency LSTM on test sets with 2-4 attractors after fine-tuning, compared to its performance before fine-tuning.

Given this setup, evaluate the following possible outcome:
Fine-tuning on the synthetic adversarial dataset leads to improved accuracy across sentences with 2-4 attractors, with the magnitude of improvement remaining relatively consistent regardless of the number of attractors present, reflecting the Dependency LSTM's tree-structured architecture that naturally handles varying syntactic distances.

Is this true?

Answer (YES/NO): NO